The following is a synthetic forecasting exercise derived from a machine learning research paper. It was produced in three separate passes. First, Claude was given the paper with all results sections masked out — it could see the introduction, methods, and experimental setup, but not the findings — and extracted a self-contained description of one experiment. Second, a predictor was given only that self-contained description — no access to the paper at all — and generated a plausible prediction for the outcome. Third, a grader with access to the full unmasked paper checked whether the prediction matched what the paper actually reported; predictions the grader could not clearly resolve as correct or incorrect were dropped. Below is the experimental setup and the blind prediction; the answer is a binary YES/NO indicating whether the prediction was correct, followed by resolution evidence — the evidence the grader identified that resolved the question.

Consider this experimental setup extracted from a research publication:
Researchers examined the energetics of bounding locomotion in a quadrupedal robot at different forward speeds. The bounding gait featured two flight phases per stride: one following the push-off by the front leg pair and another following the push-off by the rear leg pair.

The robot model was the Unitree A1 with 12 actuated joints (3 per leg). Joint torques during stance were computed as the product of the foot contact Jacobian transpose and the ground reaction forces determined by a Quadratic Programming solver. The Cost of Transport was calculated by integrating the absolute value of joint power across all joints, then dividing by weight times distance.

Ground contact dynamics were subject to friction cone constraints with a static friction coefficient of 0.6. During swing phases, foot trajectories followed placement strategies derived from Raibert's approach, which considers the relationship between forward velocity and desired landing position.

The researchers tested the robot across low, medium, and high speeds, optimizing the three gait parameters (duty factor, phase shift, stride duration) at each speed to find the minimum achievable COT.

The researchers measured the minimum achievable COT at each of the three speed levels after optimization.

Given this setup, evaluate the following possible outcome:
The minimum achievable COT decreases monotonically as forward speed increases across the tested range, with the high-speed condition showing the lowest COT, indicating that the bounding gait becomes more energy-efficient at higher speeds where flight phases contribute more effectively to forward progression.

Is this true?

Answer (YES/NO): NO